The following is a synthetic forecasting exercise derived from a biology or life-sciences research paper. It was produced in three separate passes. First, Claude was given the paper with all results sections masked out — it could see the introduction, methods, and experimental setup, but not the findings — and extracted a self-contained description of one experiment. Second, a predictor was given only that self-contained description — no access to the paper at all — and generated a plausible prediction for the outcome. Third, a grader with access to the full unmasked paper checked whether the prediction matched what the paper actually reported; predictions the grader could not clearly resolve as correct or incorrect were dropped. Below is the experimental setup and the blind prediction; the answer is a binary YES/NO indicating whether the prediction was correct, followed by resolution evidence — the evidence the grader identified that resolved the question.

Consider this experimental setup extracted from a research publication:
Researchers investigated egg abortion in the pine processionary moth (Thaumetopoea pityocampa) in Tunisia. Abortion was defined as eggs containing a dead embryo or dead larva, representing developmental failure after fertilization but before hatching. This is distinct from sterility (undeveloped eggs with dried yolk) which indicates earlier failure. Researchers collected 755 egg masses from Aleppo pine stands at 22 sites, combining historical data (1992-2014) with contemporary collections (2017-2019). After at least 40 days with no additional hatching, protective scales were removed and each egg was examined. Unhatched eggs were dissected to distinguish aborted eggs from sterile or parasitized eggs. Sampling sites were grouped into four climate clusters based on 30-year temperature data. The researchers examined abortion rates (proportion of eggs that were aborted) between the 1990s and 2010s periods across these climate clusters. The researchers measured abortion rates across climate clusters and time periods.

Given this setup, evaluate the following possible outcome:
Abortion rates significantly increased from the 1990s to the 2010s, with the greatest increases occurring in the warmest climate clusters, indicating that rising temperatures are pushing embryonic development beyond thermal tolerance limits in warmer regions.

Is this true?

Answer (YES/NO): NO